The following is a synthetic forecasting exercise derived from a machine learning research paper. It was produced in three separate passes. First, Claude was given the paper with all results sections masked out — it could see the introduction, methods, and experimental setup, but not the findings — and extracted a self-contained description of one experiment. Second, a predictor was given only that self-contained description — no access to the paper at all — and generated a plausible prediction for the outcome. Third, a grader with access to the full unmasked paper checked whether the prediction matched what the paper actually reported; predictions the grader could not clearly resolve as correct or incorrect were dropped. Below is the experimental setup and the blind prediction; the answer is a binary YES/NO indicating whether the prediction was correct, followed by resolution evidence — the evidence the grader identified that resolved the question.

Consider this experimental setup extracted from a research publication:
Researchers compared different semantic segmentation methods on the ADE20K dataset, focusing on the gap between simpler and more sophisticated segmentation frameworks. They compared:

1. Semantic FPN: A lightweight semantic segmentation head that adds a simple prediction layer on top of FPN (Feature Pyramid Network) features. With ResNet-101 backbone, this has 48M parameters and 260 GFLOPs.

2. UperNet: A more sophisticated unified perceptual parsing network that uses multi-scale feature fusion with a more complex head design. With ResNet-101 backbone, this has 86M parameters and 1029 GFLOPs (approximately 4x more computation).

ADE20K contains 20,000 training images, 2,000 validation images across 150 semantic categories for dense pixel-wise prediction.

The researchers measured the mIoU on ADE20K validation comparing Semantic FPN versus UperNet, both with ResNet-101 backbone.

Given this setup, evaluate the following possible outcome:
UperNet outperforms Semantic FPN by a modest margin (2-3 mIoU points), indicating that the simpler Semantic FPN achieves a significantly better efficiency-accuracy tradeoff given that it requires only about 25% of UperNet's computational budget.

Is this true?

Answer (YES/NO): NO